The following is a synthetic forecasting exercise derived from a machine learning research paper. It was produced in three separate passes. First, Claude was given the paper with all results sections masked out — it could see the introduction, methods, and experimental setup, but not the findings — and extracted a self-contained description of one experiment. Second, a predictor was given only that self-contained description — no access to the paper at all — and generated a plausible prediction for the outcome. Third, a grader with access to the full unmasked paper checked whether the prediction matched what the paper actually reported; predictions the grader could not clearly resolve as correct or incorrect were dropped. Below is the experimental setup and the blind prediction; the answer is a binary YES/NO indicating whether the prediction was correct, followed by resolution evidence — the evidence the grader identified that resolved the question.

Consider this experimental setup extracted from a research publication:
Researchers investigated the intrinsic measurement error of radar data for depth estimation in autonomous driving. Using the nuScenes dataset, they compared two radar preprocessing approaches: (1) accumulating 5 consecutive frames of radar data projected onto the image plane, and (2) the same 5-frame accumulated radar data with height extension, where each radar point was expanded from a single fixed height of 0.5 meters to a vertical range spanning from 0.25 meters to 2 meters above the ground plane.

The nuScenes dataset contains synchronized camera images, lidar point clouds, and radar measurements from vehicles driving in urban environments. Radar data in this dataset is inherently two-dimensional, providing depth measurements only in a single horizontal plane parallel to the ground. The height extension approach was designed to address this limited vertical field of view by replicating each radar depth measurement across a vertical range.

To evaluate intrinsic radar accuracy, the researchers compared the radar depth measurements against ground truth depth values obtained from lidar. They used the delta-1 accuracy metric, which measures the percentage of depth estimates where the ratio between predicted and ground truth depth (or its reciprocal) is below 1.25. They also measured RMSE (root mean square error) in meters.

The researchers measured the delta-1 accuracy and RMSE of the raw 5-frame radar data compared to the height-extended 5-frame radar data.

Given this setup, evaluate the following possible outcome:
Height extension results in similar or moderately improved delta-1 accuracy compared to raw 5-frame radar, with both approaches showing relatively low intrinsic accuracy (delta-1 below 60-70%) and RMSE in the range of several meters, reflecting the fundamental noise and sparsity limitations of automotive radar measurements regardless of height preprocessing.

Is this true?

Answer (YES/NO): NO